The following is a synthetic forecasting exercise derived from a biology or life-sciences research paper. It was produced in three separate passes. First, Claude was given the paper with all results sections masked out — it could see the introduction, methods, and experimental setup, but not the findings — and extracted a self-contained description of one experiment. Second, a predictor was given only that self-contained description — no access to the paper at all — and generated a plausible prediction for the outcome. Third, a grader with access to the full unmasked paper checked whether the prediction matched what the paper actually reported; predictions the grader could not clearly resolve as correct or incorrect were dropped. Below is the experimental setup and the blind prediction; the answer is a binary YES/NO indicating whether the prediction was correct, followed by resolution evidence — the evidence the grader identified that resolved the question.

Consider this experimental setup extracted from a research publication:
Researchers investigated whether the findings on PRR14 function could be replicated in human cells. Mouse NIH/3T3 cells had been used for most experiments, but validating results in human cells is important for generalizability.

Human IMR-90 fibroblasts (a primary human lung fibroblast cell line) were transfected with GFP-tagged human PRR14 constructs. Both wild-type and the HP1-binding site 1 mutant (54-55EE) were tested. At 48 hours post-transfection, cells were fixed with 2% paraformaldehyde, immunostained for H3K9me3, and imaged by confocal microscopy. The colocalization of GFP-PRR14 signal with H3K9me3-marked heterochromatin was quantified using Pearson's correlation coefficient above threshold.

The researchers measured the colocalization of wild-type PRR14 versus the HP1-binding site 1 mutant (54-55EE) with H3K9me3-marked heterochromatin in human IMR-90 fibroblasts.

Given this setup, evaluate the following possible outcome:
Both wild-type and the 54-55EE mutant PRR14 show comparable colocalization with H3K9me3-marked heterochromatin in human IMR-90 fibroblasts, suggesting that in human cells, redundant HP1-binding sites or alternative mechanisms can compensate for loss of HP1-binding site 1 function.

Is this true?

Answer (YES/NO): NO